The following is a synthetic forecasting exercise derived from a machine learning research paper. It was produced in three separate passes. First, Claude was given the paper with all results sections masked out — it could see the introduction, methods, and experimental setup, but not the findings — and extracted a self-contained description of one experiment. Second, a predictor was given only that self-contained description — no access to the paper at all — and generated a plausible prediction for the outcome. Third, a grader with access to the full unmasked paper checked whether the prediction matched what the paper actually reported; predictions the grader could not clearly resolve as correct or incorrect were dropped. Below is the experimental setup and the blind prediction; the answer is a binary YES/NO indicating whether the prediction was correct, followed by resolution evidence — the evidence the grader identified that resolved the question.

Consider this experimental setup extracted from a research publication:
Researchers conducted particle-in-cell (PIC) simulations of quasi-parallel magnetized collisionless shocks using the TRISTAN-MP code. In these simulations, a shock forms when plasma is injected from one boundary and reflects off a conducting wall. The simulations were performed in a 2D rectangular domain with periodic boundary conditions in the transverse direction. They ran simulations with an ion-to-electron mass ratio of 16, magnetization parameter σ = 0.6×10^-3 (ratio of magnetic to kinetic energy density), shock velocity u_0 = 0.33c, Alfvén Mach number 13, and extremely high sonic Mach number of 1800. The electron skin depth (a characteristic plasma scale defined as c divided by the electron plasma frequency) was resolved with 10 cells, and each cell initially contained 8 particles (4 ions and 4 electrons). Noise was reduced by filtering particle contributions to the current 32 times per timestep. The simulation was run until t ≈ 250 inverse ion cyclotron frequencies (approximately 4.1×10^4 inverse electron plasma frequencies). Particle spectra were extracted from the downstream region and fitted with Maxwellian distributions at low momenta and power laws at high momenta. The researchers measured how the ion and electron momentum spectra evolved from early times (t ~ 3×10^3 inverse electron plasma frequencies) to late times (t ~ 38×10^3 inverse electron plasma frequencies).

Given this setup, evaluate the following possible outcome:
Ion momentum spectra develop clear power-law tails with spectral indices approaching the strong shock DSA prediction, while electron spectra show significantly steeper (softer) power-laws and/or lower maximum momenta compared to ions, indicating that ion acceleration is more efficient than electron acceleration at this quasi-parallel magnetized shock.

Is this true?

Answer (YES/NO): NO